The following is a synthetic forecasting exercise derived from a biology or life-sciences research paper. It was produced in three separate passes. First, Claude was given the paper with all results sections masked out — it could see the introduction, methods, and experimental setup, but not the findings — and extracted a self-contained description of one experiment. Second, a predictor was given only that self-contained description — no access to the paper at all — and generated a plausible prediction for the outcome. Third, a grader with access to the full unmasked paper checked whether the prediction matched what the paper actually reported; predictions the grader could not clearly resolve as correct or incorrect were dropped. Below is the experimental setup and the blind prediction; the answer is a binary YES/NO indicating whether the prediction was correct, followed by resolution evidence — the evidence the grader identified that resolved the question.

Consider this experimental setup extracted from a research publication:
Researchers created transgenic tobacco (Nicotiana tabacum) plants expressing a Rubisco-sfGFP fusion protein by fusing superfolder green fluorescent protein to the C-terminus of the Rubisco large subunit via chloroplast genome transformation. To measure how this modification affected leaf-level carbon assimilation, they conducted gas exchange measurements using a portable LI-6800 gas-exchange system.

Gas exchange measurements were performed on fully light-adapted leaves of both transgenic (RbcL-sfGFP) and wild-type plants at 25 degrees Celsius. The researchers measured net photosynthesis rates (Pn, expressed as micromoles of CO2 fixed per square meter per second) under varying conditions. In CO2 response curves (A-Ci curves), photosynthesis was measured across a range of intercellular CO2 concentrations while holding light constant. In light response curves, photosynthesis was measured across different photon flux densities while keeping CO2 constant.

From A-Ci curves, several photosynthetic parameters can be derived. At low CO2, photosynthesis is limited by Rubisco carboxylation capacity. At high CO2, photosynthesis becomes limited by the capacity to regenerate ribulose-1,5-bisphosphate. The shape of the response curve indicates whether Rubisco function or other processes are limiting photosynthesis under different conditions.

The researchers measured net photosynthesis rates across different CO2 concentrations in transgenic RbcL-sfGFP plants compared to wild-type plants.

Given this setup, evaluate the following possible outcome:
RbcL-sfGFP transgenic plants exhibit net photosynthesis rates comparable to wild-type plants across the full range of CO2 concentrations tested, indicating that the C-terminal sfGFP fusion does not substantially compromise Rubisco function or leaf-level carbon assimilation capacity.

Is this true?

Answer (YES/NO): YES